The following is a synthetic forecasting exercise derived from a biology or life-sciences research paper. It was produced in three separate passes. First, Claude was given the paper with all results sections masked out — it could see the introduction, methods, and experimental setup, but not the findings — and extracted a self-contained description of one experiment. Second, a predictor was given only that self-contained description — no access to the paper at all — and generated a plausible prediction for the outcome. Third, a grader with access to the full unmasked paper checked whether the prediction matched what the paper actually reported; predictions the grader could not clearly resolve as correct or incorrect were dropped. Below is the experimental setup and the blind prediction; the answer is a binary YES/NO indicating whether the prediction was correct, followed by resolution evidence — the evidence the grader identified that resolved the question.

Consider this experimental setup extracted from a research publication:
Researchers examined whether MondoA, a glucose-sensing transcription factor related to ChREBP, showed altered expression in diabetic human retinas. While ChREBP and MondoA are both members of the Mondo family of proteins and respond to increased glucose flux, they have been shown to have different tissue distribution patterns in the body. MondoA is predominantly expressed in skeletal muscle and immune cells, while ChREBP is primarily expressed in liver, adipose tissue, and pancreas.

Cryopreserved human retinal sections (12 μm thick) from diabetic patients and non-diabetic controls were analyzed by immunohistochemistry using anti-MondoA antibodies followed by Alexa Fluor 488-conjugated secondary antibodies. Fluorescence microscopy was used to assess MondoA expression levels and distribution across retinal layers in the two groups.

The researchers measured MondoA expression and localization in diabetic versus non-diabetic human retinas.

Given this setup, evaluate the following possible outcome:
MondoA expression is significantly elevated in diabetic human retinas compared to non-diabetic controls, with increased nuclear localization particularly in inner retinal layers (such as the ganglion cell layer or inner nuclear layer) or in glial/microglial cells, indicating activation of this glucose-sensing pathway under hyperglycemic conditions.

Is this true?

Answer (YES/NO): NO